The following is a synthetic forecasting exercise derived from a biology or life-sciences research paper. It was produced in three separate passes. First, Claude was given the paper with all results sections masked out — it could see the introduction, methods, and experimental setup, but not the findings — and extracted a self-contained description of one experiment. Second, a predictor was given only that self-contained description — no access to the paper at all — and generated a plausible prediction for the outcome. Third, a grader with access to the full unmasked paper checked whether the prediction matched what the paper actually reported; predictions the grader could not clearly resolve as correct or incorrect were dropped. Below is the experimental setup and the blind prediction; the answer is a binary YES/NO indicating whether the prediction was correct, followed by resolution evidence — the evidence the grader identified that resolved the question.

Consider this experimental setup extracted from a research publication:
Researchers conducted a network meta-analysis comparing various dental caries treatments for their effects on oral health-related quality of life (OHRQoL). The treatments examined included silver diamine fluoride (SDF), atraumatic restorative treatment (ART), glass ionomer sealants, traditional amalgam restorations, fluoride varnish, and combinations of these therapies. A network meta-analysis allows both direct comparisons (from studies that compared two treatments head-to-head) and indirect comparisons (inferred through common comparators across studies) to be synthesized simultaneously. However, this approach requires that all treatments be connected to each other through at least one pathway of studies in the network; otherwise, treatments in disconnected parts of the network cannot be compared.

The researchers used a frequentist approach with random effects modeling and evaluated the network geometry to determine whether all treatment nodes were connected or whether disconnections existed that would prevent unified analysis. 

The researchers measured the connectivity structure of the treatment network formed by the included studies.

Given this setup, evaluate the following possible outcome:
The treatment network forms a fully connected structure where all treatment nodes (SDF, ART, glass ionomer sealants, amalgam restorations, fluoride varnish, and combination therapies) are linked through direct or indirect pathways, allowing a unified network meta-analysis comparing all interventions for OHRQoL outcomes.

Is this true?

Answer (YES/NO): NO